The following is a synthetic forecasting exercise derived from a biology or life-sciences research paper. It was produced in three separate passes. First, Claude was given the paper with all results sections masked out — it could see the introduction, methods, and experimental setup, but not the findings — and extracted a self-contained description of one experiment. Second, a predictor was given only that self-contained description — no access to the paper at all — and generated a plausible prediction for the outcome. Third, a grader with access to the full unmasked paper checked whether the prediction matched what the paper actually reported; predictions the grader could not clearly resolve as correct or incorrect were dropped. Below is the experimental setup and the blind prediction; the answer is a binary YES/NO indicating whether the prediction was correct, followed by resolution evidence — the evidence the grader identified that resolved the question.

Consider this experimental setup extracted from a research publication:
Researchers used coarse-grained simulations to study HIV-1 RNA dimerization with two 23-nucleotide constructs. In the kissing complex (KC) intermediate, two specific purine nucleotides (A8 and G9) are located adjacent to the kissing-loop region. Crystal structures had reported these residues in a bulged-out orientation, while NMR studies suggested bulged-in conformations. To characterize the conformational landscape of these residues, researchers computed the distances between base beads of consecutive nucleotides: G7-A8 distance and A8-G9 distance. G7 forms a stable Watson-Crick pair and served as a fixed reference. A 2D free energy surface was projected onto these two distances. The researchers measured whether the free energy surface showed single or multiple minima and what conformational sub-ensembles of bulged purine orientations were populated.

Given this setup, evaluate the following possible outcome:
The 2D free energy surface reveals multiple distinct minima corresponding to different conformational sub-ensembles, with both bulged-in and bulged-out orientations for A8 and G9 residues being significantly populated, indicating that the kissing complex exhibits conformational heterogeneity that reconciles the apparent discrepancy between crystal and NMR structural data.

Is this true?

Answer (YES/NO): YES